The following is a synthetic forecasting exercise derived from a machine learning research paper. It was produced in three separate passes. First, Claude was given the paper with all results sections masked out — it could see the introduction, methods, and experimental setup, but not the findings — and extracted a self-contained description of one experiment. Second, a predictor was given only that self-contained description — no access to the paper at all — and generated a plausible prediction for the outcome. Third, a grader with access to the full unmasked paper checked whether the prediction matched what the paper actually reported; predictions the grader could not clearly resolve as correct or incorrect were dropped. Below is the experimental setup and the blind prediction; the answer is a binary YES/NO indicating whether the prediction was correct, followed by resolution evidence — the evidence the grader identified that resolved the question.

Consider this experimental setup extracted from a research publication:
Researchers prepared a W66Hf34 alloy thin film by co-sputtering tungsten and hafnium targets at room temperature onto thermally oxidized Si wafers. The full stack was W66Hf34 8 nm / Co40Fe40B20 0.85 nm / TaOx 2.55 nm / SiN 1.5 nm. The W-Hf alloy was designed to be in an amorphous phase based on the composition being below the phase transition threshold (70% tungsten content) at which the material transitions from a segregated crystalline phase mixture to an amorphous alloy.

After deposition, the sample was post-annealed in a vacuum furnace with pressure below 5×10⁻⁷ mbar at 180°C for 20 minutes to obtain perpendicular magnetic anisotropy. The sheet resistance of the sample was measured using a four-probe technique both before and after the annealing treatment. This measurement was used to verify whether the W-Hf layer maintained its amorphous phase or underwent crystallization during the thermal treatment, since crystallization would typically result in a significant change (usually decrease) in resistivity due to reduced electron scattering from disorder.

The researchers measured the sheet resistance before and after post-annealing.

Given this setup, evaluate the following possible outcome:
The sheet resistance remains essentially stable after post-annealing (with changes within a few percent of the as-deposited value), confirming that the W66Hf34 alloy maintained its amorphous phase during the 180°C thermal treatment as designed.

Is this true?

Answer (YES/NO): YES